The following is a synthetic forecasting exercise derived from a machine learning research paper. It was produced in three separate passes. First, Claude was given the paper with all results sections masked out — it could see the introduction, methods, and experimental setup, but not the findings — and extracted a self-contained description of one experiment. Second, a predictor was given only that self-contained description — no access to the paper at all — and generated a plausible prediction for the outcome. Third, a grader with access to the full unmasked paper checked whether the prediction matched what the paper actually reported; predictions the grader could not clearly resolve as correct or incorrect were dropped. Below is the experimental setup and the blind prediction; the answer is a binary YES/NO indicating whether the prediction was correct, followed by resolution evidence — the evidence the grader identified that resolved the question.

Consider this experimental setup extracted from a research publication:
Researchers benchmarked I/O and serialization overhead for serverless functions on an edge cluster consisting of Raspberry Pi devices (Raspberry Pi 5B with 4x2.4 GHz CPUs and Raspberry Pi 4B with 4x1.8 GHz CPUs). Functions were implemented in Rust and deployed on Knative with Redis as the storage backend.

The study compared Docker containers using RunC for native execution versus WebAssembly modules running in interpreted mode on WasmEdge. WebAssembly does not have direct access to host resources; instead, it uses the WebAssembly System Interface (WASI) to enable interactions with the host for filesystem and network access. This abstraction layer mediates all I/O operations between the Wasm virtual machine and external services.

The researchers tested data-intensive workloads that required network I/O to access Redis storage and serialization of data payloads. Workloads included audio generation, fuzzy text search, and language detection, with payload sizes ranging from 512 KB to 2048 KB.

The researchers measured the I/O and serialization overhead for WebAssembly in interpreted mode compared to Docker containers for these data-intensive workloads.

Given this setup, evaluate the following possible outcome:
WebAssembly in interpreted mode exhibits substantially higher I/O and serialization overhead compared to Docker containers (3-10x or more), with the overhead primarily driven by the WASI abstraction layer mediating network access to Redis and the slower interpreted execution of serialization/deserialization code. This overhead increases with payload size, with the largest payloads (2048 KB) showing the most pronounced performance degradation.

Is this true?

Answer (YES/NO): YES